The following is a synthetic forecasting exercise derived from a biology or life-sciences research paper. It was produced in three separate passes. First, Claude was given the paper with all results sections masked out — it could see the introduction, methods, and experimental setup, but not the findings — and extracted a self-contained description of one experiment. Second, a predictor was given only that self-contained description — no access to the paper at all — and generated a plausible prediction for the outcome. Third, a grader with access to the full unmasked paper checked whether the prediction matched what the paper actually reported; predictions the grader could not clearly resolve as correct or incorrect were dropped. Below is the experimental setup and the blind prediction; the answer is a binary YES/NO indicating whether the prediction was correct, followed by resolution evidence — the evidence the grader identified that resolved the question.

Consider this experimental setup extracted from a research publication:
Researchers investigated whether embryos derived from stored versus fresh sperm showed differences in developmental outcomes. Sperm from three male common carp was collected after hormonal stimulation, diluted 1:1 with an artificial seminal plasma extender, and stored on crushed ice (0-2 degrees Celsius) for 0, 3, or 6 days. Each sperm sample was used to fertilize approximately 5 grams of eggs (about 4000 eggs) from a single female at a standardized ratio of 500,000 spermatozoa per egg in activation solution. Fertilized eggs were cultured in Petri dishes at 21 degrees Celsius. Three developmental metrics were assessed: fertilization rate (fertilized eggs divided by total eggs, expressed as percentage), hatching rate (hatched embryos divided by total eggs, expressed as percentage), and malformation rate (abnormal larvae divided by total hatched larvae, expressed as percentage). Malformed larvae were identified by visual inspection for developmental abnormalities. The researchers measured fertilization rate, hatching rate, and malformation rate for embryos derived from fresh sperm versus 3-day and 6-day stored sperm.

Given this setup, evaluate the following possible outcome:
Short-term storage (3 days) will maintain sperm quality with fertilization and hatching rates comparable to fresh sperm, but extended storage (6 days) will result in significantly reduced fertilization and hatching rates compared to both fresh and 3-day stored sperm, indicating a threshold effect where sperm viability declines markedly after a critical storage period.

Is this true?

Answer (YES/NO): YES